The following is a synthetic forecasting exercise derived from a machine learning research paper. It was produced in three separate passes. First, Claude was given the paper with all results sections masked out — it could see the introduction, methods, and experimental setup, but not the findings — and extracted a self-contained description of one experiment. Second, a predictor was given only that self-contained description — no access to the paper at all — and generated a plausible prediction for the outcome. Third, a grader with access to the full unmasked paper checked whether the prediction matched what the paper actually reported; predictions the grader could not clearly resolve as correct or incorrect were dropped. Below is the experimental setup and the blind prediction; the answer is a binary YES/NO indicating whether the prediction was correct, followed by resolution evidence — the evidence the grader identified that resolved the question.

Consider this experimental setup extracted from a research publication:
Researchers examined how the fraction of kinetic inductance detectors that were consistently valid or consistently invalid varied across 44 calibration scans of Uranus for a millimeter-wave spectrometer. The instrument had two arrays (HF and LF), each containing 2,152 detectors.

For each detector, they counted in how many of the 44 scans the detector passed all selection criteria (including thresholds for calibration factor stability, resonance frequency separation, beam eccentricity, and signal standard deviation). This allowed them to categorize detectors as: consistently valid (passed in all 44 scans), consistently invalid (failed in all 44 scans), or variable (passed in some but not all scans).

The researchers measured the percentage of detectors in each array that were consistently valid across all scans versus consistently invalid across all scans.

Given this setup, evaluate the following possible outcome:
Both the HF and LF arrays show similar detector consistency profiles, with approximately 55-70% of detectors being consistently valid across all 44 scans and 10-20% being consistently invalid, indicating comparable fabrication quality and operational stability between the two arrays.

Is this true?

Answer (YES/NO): NO